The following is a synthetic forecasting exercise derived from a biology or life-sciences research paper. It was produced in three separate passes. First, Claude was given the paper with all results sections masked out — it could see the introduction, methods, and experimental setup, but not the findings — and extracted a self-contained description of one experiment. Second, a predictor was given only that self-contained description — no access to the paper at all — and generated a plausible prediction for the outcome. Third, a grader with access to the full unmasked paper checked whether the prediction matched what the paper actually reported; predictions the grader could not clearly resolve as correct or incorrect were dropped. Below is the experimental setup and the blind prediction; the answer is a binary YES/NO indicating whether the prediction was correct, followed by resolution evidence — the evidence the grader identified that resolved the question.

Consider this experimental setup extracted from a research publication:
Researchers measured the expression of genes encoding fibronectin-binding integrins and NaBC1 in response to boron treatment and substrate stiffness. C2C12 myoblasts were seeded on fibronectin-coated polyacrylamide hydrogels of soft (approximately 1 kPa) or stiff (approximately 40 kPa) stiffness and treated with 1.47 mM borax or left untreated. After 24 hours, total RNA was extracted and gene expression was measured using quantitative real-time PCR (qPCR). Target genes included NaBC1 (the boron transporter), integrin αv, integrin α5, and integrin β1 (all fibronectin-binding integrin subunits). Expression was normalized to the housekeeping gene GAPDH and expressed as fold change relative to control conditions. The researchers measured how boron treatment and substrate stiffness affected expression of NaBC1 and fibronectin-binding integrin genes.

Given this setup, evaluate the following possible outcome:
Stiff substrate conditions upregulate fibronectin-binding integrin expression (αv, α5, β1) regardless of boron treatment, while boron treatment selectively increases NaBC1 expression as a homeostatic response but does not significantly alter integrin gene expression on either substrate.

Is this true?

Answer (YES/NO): NO